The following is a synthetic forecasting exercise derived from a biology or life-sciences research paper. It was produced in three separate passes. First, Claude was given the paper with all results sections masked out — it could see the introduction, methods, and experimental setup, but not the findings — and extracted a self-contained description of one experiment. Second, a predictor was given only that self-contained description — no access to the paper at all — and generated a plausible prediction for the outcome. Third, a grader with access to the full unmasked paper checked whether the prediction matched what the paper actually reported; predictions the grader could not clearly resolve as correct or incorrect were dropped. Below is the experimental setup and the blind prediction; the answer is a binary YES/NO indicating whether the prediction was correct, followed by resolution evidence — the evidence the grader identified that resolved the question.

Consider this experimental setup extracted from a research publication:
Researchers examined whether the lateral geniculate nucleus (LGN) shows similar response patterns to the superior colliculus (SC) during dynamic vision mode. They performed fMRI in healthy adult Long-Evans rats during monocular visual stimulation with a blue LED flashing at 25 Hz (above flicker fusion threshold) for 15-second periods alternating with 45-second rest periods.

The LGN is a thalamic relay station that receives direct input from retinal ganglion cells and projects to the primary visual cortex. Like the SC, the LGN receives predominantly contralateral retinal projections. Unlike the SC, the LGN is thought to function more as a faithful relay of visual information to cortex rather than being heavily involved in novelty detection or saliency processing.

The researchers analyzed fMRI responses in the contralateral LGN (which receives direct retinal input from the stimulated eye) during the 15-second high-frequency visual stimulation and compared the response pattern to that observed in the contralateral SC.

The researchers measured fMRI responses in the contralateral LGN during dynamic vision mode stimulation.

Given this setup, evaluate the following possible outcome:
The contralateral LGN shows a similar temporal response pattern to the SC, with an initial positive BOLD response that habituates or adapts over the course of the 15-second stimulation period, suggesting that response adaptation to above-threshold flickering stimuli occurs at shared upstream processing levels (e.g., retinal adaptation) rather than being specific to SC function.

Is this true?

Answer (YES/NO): NO